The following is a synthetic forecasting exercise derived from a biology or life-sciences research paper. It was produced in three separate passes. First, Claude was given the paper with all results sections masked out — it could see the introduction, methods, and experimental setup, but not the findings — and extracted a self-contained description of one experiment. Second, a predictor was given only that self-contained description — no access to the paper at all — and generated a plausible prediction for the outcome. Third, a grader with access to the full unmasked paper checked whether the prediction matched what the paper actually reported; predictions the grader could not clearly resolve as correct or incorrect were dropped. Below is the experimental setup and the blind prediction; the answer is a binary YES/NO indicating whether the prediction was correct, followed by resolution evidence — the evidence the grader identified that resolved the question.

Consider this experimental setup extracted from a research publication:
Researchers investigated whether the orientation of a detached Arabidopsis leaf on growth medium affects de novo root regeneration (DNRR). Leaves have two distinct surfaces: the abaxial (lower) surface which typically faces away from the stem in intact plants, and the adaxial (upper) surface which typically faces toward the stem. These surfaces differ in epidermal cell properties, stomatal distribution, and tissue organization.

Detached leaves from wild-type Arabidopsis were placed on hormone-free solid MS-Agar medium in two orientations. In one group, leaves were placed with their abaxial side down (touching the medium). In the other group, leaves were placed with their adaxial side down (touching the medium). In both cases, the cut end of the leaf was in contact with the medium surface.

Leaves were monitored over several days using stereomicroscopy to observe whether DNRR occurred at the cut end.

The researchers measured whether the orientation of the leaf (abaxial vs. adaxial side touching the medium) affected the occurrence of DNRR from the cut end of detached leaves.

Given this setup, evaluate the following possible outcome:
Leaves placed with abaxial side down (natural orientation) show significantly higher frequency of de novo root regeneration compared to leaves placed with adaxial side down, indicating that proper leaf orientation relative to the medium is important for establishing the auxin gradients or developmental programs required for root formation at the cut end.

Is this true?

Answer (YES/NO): NO